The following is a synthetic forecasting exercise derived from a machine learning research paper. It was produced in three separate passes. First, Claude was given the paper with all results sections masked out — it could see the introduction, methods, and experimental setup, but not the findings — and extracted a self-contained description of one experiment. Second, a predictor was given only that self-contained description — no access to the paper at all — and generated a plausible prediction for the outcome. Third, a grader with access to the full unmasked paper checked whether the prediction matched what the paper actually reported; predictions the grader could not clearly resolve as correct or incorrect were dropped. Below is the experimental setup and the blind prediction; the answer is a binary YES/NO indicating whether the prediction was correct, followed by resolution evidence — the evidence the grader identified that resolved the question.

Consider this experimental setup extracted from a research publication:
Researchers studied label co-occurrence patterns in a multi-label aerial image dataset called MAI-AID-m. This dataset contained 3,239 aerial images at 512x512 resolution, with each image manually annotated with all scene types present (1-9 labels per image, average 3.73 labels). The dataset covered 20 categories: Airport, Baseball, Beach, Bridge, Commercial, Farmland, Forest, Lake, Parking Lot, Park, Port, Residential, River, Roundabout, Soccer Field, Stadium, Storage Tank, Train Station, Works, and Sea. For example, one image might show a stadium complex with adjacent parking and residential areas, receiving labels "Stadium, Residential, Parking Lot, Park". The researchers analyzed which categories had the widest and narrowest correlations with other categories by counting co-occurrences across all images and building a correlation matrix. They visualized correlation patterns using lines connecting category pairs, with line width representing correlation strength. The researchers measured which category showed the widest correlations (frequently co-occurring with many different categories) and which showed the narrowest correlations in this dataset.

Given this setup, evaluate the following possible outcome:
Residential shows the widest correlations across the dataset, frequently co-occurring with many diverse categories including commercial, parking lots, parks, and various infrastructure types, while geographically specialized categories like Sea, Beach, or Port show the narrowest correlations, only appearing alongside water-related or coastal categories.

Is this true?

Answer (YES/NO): NO